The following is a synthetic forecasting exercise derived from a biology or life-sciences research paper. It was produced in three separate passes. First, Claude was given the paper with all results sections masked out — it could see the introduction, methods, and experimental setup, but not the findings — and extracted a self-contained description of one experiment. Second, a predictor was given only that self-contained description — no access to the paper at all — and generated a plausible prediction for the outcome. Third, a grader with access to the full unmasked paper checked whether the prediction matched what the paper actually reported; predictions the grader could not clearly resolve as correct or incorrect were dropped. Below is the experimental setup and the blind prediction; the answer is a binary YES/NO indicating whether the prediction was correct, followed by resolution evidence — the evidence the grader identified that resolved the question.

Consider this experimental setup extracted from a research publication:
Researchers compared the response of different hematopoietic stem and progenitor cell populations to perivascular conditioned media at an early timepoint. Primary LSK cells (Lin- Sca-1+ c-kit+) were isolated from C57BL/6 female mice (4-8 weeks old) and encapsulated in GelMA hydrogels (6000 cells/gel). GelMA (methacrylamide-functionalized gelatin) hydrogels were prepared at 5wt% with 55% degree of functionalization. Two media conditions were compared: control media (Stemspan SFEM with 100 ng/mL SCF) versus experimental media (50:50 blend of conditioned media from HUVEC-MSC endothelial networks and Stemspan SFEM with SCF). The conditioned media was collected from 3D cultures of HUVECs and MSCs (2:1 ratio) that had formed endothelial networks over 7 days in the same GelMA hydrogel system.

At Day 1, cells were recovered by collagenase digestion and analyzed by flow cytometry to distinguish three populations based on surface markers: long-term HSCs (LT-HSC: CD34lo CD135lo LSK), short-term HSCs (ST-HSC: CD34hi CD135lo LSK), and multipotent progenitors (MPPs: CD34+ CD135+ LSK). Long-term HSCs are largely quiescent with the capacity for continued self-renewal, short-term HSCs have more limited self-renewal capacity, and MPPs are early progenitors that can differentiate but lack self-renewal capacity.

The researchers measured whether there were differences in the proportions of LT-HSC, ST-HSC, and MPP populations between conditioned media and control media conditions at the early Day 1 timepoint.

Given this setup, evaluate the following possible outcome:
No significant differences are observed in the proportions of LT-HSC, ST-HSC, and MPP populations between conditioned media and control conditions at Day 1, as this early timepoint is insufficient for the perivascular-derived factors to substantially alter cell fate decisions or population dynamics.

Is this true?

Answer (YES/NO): YES